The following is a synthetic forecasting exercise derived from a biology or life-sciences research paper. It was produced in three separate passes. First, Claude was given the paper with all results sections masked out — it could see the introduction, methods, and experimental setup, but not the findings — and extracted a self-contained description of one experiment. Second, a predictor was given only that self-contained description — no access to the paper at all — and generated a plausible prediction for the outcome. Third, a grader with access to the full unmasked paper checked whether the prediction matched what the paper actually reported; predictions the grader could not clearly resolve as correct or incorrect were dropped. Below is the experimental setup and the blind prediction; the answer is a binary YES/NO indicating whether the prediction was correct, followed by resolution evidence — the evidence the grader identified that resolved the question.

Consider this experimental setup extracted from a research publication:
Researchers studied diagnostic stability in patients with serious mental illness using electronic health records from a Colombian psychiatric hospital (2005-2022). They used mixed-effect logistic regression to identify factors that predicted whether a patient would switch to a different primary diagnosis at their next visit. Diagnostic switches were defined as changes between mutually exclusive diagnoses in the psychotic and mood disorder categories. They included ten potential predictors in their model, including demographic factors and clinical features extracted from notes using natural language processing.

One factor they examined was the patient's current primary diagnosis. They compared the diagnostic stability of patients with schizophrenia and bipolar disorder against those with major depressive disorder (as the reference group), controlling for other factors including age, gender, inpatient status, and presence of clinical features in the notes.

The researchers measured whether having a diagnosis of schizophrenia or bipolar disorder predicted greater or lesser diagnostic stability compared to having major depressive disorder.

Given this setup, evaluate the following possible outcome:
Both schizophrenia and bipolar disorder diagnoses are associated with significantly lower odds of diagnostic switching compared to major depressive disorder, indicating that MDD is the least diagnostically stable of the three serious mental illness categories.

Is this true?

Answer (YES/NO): YES